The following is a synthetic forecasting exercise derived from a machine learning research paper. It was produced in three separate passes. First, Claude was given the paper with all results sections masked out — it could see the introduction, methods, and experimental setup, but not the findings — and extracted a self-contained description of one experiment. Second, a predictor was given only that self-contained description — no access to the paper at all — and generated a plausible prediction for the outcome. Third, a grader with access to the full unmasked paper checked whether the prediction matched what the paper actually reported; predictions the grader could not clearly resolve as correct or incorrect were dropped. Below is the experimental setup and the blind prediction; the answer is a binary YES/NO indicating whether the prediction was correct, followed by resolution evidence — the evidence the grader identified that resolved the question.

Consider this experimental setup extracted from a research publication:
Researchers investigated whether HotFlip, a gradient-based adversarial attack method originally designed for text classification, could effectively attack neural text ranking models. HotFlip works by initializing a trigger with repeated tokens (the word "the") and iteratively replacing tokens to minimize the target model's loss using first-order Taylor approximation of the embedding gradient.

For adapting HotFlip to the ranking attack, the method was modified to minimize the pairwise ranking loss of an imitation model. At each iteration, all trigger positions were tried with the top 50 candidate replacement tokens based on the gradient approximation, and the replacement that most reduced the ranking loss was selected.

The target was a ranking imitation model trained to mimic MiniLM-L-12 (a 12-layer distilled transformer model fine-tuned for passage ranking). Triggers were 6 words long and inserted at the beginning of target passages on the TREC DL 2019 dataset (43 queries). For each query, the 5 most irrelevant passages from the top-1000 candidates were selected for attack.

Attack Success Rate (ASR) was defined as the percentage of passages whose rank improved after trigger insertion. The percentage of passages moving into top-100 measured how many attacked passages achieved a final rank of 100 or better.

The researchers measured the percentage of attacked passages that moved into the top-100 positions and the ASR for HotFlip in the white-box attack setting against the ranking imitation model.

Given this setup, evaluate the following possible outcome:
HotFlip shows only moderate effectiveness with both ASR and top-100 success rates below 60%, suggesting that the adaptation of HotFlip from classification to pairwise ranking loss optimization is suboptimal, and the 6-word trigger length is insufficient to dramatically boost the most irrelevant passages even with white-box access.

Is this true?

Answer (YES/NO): NO